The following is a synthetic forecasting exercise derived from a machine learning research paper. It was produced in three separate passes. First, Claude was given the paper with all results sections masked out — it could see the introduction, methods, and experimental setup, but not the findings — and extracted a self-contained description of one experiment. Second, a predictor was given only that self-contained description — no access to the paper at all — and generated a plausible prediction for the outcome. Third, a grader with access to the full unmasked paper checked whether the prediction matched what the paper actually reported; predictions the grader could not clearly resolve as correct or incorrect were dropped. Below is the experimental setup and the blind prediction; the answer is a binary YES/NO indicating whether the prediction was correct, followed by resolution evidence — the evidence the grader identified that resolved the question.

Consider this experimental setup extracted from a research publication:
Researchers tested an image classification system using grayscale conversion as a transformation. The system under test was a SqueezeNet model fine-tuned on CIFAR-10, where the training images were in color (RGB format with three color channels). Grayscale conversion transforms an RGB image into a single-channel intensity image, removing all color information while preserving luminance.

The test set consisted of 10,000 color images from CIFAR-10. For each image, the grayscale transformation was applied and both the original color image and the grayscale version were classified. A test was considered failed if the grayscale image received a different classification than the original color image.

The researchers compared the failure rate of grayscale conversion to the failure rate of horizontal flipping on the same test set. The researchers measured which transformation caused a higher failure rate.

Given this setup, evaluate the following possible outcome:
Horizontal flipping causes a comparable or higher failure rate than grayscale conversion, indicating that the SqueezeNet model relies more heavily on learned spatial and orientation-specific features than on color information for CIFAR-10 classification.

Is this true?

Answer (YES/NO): NO